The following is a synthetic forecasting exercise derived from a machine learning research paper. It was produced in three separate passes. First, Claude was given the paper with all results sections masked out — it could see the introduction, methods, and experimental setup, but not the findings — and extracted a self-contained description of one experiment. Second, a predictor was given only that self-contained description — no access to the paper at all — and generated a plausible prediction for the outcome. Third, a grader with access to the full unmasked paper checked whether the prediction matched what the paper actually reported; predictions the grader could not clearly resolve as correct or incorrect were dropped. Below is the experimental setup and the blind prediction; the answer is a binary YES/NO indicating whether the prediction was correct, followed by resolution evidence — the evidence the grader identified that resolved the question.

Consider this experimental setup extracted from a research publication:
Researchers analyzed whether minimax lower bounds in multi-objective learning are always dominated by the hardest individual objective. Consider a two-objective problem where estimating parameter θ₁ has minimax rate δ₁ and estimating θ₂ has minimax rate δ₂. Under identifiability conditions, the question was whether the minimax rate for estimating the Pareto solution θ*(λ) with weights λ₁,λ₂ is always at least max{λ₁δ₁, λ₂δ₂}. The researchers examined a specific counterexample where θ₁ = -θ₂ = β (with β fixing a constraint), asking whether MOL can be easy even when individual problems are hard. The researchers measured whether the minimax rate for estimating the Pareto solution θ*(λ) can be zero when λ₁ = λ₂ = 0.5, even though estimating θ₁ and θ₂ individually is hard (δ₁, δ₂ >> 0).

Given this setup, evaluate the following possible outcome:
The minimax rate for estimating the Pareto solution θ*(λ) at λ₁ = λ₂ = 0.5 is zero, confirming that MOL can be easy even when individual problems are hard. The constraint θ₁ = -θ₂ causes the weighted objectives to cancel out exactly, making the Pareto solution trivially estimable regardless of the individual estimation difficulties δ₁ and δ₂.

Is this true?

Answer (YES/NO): YES